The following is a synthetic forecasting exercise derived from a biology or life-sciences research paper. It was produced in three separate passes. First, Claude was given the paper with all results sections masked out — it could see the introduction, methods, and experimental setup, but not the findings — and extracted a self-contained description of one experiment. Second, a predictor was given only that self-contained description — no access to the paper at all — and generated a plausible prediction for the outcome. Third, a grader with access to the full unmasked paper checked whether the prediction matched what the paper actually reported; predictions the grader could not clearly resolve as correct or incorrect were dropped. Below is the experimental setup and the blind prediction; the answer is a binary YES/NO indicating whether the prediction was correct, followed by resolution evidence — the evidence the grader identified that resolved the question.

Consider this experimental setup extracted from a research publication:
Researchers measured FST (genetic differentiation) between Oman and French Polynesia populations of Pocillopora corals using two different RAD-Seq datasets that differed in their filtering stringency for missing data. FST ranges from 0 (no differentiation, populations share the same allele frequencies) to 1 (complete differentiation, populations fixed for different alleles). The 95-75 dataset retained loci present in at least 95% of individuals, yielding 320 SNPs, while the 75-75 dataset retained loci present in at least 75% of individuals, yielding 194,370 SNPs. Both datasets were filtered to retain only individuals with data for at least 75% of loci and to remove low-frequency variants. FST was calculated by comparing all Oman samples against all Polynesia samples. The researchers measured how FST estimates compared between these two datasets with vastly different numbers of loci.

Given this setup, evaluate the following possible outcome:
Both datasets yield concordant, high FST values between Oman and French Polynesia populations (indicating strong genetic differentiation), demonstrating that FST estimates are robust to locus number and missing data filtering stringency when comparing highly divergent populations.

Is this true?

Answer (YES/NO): NO